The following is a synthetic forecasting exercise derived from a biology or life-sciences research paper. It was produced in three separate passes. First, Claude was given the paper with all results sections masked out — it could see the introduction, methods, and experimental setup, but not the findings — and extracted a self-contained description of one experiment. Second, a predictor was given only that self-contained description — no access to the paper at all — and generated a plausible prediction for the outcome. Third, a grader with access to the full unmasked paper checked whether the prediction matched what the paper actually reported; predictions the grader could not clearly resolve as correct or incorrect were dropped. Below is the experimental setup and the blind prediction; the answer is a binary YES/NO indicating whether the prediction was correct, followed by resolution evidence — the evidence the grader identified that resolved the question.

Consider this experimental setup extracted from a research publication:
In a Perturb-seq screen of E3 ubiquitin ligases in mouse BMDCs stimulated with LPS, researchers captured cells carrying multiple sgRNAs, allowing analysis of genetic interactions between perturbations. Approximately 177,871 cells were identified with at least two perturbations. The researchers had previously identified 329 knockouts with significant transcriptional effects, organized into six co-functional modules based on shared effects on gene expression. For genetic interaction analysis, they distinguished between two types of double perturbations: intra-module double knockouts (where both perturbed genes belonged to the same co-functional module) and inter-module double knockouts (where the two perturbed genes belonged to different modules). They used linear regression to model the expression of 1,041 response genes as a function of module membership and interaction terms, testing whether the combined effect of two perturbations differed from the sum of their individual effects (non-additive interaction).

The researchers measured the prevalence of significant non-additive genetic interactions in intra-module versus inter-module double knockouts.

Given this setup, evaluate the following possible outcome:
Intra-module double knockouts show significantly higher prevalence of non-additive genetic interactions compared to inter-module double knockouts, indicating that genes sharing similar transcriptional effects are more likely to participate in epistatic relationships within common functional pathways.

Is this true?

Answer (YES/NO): YES